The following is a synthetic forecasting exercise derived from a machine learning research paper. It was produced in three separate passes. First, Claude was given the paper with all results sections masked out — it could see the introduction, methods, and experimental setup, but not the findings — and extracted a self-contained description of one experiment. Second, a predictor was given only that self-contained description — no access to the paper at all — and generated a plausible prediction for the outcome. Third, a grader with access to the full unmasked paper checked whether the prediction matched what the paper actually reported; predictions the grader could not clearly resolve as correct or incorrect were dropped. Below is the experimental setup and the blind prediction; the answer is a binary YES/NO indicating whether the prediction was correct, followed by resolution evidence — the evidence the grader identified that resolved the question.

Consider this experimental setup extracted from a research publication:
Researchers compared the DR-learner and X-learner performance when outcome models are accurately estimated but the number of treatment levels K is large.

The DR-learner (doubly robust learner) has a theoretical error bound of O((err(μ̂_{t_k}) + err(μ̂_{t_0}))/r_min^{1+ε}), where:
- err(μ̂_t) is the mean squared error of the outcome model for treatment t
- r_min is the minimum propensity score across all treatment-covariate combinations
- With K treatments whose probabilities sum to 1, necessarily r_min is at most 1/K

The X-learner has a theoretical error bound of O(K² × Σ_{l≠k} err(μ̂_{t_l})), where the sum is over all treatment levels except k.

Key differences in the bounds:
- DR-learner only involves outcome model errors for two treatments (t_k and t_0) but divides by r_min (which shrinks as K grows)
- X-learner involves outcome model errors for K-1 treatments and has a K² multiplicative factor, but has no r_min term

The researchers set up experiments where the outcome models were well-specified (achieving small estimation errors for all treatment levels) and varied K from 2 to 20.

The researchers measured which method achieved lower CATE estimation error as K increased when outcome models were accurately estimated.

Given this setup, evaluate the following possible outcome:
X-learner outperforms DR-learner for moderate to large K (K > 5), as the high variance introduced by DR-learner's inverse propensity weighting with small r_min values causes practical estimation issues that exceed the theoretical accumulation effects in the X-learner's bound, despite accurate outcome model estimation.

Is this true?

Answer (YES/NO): YES